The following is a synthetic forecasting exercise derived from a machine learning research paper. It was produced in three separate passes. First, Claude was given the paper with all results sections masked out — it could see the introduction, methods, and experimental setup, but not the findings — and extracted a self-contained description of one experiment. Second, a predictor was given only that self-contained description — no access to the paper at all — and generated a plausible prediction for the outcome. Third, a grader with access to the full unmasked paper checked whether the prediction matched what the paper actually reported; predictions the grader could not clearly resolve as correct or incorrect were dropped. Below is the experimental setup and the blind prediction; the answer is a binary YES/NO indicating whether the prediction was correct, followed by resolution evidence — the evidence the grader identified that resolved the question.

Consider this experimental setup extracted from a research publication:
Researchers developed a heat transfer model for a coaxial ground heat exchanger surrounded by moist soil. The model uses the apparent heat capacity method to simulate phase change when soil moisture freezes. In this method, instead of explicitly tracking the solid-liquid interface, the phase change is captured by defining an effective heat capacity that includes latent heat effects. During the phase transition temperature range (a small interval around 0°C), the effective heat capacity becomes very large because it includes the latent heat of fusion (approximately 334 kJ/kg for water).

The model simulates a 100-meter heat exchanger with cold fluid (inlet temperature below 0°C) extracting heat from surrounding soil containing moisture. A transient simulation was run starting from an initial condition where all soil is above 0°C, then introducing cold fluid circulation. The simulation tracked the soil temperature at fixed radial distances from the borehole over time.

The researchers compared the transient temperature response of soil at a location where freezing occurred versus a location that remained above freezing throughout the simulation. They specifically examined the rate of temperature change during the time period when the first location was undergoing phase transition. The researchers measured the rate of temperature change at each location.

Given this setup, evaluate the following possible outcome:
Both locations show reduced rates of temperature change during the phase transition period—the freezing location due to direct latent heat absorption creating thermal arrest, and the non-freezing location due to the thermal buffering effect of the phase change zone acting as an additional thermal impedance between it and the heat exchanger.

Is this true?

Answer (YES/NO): YES